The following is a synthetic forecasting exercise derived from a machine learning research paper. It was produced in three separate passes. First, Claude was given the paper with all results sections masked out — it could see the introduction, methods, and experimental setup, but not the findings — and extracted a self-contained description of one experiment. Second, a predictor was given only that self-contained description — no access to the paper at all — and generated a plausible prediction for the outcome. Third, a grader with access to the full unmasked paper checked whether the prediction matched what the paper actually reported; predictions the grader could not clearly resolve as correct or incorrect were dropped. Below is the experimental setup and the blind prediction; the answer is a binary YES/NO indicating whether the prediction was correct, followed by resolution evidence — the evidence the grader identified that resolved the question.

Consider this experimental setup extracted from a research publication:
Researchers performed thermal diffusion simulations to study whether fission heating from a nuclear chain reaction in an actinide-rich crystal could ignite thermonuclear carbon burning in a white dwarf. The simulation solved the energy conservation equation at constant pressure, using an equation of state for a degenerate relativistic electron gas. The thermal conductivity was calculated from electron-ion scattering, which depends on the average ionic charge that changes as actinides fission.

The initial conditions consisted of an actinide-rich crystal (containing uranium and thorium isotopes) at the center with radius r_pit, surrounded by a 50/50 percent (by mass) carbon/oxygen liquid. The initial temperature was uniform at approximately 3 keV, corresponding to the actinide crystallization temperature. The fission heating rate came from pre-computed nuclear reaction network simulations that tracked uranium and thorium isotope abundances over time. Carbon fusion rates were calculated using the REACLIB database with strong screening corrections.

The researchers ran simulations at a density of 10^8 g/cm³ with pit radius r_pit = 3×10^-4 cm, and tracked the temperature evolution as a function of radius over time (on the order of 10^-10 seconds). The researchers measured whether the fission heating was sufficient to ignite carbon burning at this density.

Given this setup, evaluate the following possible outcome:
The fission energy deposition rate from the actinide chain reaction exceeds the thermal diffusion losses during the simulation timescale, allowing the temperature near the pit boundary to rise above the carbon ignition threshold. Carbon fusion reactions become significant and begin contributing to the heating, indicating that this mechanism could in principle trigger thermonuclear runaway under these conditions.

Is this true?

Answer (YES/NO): NO